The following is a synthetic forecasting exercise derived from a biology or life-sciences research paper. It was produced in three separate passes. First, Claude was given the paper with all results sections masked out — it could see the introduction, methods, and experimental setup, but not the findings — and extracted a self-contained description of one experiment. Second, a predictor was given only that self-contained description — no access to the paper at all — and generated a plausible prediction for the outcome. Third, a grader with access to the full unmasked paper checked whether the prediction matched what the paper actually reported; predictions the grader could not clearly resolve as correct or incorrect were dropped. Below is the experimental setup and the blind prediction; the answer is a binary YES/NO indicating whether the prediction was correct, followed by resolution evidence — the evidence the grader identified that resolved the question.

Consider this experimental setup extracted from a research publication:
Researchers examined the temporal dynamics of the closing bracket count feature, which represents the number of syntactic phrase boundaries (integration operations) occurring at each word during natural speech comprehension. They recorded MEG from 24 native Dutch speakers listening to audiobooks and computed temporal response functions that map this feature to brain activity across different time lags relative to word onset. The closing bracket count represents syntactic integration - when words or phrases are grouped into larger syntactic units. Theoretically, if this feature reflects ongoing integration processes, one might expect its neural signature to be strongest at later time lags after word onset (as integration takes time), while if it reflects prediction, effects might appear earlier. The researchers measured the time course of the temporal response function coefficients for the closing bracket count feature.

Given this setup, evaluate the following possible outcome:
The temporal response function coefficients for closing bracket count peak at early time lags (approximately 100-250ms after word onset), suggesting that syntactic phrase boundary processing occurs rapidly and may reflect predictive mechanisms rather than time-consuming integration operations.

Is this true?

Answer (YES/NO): NO